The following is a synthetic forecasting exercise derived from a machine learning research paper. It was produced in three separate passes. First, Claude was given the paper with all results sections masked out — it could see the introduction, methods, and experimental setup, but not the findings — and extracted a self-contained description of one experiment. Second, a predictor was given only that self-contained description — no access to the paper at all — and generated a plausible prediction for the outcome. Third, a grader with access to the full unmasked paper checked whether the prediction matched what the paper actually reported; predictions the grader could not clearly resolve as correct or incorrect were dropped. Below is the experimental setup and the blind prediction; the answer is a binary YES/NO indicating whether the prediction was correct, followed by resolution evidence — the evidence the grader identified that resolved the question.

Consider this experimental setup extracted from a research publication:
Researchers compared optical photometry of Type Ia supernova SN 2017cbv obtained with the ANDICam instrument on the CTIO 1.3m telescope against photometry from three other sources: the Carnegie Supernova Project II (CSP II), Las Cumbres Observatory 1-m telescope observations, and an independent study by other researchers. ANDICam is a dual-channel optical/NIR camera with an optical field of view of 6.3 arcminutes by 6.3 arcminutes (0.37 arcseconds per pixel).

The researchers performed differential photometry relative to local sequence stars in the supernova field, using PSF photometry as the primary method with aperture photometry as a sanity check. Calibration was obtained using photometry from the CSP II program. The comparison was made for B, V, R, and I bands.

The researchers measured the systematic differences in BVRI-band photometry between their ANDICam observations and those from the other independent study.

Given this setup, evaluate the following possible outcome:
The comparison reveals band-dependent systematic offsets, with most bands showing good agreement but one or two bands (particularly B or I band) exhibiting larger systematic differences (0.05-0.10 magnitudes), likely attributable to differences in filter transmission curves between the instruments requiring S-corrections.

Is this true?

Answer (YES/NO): NO